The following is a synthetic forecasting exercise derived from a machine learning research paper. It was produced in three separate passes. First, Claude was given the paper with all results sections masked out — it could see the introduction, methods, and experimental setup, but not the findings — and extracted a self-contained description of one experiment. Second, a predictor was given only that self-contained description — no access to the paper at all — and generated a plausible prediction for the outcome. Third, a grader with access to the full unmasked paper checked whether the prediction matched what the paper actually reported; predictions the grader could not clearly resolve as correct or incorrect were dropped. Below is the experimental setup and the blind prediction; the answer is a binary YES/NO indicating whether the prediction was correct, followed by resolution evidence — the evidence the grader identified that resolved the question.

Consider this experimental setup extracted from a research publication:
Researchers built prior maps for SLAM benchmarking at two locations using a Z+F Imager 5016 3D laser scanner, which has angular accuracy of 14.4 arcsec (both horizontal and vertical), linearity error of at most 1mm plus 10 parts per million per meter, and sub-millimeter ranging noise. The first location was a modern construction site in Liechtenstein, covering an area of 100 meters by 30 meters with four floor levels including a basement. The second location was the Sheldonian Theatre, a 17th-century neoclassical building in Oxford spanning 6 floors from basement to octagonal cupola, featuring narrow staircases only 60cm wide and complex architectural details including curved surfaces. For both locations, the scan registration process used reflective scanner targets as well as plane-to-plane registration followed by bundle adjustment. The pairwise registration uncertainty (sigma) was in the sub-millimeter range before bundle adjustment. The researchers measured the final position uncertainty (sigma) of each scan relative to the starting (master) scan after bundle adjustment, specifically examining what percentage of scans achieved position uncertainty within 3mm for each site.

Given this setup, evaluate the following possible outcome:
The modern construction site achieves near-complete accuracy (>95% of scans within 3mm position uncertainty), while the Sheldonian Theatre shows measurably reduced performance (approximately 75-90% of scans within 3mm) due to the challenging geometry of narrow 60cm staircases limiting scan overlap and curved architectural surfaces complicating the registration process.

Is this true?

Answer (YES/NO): NO